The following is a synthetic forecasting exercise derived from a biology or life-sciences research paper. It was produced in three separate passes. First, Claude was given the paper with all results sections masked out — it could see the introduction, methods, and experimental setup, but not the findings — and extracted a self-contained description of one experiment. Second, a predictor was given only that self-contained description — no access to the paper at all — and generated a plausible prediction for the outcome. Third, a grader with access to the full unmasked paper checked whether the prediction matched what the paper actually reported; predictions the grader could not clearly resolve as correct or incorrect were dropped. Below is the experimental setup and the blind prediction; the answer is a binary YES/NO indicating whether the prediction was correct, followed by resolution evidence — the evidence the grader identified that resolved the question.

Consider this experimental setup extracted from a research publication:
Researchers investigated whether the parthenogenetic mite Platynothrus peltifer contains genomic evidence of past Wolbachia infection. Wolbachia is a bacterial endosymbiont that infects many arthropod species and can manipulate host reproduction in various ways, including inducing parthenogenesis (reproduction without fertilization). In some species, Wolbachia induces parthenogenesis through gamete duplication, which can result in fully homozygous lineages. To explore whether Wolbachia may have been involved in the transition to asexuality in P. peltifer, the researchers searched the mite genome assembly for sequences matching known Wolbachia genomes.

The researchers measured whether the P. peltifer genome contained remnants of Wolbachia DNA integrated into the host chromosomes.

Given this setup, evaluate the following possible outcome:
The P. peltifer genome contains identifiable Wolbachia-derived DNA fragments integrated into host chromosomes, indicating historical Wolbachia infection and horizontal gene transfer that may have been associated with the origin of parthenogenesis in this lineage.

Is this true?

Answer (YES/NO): YES